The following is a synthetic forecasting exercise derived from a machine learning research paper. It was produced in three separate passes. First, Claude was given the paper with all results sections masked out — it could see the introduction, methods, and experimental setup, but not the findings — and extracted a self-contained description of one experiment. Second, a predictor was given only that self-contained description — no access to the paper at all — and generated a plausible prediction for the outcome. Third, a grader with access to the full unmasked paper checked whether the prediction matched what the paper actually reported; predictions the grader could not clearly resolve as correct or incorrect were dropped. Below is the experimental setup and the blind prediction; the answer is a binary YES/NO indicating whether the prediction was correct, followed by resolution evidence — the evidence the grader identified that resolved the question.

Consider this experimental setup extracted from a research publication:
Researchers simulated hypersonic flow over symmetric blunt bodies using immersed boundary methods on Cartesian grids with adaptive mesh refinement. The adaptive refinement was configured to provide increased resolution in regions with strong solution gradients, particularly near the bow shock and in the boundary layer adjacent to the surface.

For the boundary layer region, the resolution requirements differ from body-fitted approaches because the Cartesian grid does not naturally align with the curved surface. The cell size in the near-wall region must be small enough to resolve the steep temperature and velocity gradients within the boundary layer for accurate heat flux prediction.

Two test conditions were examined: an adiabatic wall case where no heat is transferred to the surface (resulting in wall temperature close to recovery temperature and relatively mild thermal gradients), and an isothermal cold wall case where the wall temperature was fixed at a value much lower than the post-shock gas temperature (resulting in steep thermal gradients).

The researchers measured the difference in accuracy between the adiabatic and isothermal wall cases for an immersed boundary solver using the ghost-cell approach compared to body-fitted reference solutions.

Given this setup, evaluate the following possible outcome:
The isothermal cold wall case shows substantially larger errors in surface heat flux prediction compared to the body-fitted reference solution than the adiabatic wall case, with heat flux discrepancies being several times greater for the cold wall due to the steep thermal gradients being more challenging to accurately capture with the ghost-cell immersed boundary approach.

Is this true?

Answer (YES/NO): YES